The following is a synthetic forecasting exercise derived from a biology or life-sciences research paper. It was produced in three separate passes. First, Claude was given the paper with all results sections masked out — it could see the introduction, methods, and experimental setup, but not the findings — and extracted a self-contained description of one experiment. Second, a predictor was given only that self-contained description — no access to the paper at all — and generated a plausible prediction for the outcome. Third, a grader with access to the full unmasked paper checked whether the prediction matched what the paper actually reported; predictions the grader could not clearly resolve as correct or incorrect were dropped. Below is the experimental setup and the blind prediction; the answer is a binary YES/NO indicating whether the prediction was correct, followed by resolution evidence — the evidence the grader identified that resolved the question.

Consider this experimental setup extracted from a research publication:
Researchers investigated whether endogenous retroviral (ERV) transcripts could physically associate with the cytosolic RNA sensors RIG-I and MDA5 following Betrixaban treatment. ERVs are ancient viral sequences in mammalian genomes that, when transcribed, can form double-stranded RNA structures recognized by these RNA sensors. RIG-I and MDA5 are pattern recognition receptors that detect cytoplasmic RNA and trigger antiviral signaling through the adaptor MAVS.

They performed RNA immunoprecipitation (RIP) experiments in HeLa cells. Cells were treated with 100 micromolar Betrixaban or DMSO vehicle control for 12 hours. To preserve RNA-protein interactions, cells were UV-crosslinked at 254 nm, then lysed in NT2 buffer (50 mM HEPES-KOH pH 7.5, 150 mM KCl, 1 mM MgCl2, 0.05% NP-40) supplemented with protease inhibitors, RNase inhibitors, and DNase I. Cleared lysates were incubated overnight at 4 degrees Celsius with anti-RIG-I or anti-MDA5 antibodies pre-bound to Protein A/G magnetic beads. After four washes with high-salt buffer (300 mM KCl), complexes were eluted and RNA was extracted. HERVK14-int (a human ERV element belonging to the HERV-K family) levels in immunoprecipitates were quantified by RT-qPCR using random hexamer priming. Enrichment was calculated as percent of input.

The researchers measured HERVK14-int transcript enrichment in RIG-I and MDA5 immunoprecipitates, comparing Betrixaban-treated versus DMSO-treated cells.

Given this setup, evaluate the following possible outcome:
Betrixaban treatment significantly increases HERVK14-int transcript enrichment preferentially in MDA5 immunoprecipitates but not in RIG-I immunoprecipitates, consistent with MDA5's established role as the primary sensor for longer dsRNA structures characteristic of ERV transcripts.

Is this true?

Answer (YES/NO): NO